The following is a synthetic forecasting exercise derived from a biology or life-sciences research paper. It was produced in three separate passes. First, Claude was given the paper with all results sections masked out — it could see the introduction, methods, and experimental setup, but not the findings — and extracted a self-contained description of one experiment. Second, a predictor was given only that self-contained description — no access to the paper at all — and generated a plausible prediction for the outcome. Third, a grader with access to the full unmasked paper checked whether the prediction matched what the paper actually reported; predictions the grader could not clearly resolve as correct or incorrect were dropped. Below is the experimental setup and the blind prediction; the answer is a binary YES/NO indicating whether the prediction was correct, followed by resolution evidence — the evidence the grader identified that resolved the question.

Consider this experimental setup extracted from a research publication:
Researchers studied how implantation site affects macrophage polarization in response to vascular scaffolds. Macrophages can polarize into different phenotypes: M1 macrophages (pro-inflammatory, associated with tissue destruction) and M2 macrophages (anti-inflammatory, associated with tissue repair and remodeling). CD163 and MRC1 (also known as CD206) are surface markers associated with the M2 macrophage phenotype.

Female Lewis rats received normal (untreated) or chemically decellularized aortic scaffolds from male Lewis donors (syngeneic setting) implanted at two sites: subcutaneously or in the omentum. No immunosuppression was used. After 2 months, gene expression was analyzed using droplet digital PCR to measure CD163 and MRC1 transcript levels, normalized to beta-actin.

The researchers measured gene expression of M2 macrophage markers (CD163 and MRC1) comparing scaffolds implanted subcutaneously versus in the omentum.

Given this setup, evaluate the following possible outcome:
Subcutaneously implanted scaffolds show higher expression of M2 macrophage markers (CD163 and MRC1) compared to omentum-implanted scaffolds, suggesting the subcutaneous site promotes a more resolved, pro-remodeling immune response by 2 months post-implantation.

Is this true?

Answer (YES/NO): NO